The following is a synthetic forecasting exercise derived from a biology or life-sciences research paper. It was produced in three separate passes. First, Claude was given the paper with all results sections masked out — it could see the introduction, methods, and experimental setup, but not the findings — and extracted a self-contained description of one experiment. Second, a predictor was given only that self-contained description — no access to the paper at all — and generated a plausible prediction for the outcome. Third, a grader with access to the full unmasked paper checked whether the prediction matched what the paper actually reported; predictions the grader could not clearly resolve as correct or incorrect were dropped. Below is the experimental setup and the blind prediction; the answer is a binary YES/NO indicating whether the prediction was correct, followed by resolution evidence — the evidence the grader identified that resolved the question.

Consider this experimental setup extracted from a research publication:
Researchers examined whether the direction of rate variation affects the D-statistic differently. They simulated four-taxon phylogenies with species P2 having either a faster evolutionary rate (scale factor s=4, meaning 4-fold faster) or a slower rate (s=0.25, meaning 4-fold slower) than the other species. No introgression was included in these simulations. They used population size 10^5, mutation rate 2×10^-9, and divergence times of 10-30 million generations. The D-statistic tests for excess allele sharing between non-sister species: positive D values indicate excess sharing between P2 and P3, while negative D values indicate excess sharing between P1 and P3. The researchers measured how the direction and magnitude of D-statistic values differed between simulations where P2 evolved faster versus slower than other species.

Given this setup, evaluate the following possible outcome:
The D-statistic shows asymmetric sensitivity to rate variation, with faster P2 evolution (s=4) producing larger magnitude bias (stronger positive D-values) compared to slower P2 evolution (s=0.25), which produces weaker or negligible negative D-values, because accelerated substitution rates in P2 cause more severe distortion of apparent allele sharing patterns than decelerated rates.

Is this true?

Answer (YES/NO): NO